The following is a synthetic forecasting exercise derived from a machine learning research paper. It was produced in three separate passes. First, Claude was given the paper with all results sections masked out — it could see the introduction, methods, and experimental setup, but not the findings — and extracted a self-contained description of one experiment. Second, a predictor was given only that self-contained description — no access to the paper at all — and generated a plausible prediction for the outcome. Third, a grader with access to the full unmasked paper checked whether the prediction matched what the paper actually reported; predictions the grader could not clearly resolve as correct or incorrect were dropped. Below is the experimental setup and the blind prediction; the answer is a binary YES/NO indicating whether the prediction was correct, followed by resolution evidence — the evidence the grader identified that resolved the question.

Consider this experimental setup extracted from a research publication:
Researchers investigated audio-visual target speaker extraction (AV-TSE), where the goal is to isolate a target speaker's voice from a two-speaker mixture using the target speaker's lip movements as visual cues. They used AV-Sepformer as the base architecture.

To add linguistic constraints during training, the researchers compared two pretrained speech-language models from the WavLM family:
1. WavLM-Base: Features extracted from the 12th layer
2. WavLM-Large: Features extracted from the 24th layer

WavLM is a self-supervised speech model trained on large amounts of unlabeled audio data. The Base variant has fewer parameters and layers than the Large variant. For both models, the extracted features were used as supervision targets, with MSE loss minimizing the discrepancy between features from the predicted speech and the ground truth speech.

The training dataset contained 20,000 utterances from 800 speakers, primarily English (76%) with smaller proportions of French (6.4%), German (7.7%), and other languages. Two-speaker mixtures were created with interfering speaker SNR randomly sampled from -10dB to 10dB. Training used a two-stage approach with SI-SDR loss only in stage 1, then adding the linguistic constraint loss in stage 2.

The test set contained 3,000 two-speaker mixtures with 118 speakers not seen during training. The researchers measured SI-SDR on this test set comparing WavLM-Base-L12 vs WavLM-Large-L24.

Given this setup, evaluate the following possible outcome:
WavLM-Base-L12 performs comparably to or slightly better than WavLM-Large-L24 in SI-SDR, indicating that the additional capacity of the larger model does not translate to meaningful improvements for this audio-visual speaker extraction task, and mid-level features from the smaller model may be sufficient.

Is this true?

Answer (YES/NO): NO